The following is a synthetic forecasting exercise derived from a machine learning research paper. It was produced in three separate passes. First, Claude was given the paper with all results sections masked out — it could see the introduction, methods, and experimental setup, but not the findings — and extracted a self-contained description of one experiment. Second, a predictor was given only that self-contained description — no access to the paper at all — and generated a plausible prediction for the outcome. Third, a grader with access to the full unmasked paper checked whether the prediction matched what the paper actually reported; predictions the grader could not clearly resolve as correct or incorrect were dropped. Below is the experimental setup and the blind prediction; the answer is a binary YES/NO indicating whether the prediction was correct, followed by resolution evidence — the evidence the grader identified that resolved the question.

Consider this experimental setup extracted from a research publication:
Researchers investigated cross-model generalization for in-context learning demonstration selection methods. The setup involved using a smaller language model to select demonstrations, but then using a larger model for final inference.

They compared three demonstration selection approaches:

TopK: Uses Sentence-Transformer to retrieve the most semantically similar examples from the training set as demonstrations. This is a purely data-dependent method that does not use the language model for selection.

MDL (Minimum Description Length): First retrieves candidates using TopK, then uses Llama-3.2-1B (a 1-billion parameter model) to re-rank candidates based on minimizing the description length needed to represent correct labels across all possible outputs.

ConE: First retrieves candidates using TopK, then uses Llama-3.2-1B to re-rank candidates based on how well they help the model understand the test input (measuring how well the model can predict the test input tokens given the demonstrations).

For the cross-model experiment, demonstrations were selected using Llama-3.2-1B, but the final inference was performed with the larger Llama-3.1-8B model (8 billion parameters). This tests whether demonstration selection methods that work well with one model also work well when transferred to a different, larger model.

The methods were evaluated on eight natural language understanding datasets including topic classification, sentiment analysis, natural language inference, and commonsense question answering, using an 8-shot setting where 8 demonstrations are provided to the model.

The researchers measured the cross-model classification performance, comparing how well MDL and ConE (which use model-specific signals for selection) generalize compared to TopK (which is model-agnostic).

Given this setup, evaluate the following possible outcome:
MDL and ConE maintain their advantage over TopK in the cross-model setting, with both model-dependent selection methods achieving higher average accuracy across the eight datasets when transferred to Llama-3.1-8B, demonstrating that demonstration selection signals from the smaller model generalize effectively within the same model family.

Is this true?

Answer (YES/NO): YES